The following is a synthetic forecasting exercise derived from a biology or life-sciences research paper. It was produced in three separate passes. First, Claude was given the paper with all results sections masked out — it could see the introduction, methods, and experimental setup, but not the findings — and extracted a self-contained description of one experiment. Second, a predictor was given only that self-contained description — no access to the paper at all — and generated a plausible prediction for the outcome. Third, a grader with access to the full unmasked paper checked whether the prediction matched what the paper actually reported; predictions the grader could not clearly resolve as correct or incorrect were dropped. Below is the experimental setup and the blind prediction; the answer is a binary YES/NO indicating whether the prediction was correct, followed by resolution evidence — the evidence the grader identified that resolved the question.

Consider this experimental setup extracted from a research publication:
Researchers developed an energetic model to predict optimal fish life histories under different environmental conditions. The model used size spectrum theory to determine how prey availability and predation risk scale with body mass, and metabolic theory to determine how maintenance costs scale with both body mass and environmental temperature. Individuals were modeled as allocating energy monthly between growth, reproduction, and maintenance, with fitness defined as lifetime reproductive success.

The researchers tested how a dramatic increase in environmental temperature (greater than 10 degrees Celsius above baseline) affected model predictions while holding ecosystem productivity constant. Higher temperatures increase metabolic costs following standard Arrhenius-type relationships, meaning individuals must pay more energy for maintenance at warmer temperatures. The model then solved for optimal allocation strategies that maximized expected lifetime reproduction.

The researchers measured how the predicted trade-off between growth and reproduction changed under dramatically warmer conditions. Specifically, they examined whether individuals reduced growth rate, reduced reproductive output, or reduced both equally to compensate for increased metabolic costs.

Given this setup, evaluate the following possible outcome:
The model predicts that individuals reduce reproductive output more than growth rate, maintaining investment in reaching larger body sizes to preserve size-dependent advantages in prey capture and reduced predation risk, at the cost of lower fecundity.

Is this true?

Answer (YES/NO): YES